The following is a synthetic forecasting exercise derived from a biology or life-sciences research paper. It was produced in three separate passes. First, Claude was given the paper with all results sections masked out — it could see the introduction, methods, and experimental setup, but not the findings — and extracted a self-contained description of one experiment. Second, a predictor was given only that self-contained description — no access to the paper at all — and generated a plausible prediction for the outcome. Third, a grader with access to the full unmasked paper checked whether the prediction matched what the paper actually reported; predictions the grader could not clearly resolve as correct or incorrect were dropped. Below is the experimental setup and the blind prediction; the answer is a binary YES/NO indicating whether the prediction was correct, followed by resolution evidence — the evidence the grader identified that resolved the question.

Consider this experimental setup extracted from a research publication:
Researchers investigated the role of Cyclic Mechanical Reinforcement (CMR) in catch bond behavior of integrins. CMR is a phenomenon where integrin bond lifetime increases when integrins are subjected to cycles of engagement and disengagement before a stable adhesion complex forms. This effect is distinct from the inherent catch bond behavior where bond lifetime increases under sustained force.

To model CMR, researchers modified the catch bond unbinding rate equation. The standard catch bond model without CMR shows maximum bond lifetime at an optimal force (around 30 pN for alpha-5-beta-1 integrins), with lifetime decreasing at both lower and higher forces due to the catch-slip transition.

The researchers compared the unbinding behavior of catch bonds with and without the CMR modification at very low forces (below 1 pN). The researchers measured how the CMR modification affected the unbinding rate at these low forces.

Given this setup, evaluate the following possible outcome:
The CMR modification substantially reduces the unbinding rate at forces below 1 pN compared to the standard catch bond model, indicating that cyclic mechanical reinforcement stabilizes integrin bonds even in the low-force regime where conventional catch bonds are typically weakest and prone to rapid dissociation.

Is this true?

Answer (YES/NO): NO